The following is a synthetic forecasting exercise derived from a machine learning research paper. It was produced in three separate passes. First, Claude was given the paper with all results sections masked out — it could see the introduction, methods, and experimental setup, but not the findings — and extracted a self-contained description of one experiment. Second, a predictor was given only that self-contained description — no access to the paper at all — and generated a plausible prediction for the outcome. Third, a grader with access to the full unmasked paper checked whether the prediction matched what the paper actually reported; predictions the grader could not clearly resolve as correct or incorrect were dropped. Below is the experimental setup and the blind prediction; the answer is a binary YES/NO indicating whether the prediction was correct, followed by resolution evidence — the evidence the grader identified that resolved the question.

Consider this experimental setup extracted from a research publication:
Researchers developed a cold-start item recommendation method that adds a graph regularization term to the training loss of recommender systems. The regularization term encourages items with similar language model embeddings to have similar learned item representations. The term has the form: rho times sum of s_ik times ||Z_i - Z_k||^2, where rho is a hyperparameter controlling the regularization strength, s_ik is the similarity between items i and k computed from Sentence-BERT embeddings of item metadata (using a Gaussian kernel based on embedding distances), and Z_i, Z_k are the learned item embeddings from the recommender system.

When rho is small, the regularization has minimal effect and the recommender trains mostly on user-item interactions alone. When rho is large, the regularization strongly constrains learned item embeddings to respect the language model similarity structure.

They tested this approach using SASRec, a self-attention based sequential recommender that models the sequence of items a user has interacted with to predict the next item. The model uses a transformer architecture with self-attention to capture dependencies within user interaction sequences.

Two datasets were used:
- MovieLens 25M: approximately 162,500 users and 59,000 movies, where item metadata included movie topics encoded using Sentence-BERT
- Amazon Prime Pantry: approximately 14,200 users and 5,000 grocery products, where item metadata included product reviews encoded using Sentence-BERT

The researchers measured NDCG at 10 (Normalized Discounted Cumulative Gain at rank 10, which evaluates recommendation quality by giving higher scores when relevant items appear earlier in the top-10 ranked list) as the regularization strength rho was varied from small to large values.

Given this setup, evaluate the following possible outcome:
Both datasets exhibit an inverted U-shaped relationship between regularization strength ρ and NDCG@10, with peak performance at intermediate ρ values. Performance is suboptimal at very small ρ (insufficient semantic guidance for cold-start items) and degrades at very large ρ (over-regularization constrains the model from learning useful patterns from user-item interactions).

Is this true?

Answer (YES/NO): NO